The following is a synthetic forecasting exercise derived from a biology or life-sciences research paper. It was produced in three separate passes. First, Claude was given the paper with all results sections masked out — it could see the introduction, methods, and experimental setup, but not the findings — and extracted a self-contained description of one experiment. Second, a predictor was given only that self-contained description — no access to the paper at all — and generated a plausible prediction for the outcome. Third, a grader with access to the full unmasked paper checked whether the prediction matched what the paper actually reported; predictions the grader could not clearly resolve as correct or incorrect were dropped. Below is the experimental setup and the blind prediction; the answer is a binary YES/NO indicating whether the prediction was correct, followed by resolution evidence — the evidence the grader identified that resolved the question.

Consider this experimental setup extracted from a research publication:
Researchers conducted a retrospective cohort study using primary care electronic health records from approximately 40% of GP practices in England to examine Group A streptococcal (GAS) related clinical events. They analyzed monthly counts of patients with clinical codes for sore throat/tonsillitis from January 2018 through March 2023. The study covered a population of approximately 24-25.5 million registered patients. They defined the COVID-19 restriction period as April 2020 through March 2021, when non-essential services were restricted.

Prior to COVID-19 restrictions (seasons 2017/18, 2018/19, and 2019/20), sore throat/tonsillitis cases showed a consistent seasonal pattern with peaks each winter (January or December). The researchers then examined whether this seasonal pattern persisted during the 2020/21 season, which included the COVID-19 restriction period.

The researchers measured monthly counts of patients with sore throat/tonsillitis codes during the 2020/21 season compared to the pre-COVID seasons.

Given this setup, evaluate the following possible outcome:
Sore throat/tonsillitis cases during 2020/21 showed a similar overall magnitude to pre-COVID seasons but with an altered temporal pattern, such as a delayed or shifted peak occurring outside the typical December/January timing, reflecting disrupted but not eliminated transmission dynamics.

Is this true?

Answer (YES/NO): NO